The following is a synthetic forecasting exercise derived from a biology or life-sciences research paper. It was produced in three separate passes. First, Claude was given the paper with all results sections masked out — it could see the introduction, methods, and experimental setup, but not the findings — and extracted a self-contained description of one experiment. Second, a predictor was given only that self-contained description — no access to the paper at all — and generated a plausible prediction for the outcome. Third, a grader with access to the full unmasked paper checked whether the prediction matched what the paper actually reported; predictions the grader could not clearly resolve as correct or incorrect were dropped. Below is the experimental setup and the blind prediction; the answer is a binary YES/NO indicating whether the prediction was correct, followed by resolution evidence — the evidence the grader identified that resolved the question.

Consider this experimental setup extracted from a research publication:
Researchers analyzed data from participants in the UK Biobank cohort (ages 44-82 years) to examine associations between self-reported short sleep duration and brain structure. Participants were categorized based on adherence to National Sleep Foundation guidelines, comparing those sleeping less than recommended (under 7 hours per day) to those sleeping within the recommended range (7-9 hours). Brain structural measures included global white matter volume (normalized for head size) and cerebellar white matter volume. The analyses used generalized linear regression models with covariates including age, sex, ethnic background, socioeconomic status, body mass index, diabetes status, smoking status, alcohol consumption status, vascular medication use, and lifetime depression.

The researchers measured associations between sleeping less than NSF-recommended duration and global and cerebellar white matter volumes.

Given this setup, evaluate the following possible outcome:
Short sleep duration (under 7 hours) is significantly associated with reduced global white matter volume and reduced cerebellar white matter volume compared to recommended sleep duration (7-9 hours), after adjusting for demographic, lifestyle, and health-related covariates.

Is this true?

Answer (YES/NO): NO